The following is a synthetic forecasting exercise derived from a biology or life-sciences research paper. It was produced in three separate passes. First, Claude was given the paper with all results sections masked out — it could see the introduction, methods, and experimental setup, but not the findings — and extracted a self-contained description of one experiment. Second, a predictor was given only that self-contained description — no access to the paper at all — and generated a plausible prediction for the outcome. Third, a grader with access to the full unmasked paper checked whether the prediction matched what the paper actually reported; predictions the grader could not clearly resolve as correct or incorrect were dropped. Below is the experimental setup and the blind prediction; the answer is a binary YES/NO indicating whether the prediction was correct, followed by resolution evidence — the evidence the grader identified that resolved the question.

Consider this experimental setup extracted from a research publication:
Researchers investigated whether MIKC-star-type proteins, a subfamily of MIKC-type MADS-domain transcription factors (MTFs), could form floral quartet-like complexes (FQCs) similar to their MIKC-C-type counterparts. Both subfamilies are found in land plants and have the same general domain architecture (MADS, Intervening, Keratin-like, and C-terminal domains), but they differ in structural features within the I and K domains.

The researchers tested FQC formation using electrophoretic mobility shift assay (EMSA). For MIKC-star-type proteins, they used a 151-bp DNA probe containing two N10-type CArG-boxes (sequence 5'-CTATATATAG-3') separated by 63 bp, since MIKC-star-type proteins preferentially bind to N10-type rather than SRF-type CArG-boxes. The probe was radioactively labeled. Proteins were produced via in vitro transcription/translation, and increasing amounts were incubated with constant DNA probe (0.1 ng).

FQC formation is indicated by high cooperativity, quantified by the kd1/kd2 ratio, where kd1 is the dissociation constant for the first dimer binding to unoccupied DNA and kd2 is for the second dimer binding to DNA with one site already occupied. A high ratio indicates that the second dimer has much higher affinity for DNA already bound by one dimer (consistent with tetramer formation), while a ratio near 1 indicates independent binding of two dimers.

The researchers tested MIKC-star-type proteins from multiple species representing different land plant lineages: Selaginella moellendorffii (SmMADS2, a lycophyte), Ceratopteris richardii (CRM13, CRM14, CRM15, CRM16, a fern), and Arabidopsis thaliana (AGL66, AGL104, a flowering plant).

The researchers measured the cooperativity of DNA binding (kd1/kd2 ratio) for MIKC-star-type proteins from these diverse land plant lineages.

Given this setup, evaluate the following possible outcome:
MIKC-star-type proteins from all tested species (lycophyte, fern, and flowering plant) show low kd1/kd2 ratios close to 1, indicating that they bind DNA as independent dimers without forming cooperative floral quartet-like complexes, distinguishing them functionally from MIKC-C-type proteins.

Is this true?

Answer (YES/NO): YES